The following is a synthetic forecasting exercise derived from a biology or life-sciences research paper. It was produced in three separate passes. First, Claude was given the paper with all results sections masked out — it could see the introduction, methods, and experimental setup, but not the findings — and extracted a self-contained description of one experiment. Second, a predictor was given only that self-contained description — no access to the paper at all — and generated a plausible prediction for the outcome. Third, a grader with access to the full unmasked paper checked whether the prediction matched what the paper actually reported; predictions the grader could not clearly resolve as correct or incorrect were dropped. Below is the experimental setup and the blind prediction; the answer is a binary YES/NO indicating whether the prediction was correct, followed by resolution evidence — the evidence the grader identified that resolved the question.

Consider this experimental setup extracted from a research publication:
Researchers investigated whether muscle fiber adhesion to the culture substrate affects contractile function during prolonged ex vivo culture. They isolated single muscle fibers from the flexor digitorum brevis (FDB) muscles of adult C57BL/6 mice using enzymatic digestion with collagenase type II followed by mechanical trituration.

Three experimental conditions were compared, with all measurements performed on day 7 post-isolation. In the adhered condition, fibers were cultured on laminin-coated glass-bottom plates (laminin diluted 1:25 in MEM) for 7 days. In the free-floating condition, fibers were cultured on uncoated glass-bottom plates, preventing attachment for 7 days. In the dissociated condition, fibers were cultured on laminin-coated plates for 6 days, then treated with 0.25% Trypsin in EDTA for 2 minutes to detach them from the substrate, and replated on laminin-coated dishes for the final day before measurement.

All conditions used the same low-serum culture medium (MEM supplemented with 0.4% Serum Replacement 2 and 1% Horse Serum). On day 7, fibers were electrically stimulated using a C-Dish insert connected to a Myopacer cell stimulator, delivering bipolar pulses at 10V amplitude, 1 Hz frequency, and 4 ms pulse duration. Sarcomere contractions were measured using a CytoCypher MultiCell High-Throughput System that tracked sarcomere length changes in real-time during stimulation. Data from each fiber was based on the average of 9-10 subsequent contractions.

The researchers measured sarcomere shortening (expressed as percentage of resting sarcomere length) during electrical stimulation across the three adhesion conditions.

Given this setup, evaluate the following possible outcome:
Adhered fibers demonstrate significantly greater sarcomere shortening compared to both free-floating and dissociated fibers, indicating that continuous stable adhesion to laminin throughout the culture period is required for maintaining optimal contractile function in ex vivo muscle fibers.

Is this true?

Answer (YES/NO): NO